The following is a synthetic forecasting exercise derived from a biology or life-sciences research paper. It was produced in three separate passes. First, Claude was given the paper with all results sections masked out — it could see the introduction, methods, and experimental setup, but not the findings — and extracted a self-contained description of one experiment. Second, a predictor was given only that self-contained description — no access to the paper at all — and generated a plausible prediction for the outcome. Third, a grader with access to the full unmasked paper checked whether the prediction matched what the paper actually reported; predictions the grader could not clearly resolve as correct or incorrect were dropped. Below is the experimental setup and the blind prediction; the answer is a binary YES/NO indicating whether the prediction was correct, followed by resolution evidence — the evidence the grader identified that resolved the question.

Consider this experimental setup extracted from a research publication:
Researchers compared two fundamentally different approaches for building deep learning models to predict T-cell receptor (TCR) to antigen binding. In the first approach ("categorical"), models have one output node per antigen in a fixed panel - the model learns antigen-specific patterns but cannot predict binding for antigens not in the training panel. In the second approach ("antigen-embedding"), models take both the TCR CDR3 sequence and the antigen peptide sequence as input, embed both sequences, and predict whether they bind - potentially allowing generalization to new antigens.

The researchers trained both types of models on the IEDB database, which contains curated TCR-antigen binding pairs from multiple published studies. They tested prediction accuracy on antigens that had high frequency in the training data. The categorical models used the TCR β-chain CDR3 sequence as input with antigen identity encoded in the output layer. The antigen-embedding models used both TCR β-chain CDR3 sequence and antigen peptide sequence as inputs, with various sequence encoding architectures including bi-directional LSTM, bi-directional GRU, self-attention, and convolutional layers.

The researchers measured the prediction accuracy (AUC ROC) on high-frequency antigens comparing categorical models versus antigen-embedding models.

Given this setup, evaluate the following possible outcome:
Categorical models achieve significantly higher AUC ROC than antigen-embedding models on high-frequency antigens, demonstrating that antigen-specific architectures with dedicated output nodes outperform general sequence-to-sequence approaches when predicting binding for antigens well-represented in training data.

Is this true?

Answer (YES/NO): YES